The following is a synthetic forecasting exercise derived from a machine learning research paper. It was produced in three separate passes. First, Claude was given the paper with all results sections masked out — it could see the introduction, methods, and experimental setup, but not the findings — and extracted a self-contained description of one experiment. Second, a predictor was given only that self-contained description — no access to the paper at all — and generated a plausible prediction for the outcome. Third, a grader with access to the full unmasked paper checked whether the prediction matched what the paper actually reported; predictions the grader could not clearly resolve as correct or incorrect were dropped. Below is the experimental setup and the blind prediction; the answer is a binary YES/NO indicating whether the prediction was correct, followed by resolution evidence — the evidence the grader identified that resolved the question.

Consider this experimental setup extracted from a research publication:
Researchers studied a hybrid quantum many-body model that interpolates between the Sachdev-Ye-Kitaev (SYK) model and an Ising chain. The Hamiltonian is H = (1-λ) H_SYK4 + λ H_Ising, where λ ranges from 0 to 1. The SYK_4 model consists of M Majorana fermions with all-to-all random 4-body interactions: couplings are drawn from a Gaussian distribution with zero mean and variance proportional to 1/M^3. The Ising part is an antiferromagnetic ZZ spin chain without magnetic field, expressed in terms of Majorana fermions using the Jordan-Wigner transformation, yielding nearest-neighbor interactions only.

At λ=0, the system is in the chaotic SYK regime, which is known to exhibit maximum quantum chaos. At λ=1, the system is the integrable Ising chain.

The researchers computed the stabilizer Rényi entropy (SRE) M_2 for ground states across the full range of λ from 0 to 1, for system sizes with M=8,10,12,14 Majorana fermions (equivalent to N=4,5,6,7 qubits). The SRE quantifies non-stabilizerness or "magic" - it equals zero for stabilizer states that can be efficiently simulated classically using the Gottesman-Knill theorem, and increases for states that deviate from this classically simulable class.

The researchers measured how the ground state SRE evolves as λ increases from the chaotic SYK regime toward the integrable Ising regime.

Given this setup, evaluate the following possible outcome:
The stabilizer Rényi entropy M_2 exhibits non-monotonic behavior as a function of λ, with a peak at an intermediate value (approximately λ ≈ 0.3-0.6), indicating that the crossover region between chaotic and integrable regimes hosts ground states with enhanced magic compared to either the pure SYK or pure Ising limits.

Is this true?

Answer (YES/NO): NO